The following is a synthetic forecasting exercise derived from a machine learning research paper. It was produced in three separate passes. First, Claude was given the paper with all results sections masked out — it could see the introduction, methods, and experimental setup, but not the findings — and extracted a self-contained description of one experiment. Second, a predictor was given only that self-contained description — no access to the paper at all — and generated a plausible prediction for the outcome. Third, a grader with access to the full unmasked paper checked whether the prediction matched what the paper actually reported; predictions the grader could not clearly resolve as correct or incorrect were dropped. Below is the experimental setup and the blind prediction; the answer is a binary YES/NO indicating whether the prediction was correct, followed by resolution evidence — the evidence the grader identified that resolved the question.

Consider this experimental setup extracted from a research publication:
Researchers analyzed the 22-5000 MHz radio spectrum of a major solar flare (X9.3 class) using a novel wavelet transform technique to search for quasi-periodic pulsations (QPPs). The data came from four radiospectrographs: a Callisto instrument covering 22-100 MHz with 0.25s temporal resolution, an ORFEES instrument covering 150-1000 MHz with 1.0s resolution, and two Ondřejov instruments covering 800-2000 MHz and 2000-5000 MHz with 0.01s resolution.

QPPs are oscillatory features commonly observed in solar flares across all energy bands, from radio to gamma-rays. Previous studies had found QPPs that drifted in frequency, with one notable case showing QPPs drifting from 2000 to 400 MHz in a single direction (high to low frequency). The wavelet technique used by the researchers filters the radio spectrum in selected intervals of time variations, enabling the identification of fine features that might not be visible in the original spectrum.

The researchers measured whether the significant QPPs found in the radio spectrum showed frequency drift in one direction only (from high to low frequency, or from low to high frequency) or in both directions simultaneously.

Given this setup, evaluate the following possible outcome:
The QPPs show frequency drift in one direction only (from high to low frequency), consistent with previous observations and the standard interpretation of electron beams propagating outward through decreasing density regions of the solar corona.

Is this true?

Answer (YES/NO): NO